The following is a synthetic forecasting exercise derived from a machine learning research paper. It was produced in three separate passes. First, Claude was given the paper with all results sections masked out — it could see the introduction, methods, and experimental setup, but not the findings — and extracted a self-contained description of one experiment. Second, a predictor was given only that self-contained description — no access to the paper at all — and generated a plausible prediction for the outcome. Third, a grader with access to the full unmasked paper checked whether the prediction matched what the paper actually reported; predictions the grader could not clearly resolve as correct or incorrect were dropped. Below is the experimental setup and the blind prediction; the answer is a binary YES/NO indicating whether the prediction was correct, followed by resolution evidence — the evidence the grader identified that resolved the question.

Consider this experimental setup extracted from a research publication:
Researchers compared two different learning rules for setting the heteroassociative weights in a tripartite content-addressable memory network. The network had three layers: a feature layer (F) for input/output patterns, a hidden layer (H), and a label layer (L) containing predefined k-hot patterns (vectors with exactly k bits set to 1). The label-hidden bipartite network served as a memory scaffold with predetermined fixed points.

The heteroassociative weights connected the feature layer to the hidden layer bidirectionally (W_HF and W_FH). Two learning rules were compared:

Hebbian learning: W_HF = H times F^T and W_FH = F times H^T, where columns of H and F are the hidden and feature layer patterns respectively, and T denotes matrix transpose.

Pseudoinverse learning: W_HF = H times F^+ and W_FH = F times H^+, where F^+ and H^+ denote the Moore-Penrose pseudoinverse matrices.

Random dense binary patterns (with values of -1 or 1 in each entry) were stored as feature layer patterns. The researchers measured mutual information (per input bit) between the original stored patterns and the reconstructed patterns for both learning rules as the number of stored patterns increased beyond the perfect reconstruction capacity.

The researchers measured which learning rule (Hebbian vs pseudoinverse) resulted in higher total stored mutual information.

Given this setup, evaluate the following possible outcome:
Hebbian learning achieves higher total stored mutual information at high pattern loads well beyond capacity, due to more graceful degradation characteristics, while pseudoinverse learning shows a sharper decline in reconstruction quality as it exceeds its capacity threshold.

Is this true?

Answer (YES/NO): NO